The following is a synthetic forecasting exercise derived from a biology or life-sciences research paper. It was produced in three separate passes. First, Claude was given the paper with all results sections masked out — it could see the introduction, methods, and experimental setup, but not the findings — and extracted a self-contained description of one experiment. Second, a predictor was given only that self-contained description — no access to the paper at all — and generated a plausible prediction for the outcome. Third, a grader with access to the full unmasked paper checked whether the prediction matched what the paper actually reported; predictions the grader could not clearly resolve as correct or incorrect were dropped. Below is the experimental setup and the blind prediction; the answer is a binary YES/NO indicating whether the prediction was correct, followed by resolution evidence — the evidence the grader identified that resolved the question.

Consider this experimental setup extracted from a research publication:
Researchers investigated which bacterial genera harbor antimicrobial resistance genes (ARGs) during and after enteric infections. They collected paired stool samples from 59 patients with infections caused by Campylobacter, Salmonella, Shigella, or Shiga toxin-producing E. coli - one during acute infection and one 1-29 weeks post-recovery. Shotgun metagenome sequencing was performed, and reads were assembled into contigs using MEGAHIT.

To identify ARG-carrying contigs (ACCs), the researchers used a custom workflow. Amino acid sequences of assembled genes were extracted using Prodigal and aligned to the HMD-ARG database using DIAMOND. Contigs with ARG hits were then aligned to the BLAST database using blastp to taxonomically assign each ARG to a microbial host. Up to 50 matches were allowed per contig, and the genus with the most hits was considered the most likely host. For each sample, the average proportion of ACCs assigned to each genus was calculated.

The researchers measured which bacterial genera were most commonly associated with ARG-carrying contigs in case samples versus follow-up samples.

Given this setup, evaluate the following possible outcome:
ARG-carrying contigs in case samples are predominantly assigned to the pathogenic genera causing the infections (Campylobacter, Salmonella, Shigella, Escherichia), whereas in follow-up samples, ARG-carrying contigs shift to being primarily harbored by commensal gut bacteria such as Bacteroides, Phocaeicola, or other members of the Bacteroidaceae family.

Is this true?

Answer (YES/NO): NO